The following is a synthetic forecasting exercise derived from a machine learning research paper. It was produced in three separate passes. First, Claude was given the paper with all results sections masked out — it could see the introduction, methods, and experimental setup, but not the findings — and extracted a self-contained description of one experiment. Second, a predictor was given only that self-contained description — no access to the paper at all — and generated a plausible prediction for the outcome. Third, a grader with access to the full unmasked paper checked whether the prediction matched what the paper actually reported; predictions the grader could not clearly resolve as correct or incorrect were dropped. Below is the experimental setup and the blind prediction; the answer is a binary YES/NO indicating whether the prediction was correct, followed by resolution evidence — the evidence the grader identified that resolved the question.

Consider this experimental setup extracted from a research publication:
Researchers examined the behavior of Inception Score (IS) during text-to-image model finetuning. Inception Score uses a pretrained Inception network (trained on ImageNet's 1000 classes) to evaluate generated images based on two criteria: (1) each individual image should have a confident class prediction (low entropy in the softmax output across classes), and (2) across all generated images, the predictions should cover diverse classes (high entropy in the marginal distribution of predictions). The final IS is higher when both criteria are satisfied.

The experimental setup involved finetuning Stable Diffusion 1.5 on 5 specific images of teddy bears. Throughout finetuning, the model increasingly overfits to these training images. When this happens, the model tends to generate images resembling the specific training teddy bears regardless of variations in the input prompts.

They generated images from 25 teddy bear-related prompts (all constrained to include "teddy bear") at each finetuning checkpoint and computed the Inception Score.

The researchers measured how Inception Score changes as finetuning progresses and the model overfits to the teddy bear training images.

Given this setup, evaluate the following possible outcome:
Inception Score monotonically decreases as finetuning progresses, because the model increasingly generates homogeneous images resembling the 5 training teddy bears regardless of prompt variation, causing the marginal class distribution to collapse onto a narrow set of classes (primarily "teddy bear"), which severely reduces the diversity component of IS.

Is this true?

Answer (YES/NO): NO